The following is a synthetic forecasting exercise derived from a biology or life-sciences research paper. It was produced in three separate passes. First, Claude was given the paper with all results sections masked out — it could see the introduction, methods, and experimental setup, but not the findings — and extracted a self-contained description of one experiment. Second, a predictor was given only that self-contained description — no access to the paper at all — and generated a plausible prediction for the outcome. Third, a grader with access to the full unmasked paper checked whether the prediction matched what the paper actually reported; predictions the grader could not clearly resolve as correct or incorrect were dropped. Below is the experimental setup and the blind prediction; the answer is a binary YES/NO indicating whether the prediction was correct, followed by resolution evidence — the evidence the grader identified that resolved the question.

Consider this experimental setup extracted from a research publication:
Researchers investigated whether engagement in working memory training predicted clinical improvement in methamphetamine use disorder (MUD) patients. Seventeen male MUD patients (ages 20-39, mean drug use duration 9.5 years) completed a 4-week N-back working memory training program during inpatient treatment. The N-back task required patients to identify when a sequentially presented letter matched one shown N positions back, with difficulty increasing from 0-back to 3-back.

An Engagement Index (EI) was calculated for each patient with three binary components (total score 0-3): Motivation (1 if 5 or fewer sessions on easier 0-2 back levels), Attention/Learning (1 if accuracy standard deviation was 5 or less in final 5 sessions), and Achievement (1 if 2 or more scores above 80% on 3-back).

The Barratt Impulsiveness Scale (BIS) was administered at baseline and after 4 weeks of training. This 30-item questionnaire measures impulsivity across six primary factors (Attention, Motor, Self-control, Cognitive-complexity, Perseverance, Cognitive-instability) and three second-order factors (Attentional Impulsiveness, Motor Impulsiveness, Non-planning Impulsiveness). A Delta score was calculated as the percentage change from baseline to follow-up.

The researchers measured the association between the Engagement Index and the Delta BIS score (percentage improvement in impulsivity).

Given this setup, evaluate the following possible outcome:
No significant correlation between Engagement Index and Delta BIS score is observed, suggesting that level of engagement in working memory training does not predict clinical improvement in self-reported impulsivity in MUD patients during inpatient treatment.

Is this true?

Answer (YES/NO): NO